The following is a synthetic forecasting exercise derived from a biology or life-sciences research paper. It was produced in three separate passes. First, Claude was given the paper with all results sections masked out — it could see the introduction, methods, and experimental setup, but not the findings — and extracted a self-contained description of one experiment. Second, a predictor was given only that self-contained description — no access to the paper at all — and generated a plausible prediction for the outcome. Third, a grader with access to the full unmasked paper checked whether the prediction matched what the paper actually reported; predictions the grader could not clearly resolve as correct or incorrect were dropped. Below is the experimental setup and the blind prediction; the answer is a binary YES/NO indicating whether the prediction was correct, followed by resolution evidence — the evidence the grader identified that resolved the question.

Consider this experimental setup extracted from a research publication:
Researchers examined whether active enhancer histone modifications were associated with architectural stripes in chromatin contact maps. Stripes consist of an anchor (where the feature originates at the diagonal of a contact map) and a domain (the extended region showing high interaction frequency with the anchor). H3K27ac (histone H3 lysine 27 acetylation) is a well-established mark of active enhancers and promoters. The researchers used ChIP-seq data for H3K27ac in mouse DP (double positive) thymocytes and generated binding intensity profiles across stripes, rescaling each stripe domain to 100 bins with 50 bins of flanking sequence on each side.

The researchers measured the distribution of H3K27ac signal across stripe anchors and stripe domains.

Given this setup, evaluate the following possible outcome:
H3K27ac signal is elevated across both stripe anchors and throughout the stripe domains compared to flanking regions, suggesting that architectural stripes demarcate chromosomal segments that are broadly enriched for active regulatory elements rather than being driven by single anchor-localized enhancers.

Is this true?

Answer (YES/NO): NO